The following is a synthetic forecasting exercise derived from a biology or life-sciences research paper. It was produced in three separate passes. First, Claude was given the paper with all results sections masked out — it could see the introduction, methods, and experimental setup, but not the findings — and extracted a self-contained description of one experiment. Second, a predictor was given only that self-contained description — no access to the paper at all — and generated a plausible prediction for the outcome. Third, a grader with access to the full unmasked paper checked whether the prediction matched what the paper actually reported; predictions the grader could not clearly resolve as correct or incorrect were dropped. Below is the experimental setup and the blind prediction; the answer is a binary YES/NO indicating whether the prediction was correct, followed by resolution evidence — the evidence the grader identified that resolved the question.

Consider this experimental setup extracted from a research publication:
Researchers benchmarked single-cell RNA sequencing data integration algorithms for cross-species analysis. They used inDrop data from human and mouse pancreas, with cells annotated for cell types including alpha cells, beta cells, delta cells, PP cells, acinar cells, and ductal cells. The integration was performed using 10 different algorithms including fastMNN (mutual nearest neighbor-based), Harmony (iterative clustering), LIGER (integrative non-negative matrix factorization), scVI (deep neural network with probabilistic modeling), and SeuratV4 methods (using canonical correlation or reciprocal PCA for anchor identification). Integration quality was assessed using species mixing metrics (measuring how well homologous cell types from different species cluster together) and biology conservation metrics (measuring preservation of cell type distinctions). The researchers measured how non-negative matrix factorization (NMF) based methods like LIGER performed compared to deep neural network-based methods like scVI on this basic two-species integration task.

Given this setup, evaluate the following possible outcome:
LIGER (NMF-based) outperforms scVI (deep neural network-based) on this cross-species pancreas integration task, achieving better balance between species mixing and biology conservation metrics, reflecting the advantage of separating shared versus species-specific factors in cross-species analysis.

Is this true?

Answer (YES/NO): NO